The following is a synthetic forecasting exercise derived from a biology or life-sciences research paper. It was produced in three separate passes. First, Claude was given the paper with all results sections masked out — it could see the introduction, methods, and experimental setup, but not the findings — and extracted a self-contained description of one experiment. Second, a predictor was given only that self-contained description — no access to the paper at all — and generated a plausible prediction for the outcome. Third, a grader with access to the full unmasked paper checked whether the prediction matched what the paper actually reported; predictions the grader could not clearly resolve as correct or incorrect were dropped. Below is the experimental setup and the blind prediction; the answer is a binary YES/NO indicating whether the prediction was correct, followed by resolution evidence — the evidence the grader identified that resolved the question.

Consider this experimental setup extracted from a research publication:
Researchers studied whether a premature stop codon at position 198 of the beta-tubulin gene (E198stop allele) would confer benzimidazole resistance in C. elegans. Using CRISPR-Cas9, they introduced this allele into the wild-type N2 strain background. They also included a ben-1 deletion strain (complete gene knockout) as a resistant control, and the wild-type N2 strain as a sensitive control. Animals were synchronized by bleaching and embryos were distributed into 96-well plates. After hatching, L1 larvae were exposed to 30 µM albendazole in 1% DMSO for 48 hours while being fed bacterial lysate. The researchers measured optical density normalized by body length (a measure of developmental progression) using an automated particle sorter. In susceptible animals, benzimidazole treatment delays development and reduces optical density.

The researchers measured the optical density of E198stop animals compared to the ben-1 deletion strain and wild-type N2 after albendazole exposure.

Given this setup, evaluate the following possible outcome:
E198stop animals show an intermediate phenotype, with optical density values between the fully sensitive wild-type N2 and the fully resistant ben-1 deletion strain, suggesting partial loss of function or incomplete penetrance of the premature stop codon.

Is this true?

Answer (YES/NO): NO